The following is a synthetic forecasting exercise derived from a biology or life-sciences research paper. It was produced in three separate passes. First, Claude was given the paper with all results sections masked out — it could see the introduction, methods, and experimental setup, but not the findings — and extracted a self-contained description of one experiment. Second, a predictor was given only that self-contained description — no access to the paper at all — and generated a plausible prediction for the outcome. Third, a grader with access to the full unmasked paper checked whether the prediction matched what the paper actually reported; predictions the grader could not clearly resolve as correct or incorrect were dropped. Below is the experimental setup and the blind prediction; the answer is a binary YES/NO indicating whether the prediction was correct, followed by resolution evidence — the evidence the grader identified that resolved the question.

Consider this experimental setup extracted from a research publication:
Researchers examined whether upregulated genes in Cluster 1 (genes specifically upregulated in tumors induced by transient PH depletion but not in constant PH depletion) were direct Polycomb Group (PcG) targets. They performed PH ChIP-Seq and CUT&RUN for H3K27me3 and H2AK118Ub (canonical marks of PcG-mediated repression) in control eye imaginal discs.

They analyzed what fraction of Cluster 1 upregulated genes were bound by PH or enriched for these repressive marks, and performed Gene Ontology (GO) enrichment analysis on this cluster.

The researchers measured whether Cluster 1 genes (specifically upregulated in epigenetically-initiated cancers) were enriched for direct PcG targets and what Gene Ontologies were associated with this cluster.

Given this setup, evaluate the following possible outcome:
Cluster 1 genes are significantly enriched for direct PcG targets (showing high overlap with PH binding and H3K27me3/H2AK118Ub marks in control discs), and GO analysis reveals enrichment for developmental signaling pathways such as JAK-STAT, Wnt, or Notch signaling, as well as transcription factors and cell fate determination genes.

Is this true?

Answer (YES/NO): NO